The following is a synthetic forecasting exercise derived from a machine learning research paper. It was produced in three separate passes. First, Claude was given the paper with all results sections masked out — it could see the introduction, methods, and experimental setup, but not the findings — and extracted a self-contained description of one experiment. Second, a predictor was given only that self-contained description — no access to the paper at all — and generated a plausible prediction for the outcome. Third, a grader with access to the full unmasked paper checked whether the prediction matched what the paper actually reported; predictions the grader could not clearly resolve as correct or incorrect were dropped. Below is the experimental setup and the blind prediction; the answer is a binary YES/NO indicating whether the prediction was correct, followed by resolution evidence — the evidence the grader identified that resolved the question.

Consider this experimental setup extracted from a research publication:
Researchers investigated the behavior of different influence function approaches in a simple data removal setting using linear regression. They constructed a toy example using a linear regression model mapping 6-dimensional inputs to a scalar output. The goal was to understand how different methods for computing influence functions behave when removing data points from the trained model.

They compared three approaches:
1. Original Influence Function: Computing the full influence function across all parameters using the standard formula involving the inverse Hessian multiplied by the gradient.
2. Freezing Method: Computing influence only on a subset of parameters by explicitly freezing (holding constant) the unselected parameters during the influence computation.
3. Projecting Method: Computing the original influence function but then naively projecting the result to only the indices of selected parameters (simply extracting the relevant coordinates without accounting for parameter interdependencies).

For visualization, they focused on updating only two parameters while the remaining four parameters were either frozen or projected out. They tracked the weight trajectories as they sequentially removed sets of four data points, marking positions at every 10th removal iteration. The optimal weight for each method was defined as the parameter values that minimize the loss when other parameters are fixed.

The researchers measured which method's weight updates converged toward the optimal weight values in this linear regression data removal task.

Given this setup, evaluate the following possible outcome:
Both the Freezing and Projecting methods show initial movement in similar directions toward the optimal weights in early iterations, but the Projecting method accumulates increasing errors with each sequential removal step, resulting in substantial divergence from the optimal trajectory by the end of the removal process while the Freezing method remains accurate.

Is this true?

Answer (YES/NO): NO